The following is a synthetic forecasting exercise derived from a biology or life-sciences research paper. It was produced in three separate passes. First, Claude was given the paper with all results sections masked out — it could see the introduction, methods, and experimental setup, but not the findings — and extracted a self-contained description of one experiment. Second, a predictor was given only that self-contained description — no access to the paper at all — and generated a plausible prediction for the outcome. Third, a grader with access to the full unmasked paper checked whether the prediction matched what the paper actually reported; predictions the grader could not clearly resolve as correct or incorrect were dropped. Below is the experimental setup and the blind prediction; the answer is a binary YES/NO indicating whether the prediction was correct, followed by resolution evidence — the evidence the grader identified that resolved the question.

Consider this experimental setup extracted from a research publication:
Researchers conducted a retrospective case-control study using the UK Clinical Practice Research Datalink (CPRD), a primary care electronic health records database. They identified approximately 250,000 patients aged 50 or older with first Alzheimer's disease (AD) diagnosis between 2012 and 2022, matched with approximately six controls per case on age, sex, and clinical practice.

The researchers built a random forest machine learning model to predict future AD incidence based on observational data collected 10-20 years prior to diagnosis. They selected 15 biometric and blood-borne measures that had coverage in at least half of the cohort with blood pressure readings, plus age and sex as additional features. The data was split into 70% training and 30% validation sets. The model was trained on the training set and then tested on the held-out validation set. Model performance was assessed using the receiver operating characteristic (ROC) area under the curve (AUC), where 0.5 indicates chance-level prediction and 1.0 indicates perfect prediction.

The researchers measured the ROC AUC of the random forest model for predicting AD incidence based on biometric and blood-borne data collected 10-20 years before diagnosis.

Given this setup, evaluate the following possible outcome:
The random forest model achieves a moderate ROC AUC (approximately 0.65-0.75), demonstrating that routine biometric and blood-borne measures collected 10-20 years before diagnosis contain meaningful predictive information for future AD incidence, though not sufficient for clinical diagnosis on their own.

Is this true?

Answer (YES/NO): NO